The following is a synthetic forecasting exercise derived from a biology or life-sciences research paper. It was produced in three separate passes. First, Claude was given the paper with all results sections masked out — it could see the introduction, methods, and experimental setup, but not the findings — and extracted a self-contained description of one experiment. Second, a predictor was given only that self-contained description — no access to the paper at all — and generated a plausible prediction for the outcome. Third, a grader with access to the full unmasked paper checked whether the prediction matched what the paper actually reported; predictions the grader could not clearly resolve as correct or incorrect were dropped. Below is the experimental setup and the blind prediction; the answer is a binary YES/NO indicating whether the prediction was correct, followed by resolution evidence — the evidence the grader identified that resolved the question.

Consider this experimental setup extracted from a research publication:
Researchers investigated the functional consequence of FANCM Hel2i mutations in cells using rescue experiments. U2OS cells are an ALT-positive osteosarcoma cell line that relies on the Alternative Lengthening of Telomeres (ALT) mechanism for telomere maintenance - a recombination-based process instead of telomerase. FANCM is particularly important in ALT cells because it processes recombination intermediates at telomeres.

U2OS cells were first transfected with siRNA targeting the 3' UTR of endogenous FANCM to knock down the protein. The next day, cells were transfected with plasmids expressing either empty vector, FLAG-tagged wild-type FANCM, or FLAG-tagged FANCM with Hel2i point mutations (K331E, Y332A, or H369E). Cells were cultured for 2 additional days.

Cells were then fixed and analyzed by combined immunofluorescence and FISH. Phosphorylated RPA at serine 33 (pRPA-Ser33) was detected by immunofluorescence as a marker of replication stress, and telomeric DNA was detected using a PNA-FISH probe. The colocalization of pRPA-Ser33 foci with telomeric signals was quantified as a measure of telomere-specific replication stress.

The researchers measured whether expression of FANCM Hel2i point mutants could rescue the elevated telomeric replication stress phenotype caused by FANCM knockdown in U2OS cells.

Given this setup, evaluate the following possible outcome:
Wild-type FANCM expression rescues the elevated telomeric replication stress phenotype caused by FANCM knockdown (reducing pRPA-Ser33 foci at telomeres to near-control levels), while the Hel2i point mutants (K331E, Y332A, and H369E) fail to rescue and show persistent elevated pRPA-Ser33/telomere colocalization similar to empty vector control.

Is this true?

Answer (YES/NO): YES